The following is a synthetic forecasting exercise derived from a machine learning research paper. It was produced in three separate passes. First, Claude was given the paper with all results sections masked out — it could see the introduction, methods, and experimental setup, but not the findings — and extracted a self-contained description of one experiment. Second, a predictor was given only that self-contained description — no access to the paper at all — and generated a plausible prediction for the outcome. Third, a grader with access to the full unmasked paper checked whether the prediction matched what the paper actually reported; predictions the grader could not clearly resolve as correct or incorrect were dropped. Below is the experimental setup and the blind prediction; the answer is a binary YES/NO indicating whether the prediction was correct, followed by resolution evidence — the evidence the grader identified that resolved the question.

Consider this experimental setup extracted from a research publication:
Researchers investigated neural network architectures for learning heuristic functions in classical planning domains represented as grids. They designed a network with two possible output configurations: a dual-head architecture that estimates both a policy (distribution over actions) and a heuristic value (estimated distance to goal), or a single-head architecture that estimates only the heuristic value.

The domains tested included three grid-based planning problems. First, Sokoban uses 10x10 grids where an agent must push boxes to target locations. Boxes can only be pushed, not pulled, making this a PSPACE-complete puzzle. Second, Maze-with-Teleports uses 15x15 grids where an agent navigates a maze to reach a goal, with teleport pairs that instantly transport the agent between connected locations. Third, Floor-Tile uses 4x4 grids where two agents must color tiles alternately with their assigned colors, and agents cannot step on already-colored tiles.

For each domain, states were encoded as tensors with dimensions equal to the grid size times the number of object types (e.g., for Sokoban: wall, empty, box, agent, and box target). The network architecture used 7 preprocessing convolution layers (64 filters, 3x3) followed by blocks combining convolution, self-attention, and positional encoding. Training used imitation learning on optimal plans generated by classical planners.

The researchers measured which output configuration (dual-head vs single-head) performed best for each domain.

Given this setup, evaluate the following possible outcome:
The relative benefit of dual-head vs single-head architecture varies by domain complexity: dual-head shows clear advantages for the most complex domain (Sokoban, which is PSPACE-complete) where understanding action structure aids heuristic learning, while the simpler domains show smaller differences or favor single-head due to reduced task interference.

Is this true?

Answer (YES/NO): NO